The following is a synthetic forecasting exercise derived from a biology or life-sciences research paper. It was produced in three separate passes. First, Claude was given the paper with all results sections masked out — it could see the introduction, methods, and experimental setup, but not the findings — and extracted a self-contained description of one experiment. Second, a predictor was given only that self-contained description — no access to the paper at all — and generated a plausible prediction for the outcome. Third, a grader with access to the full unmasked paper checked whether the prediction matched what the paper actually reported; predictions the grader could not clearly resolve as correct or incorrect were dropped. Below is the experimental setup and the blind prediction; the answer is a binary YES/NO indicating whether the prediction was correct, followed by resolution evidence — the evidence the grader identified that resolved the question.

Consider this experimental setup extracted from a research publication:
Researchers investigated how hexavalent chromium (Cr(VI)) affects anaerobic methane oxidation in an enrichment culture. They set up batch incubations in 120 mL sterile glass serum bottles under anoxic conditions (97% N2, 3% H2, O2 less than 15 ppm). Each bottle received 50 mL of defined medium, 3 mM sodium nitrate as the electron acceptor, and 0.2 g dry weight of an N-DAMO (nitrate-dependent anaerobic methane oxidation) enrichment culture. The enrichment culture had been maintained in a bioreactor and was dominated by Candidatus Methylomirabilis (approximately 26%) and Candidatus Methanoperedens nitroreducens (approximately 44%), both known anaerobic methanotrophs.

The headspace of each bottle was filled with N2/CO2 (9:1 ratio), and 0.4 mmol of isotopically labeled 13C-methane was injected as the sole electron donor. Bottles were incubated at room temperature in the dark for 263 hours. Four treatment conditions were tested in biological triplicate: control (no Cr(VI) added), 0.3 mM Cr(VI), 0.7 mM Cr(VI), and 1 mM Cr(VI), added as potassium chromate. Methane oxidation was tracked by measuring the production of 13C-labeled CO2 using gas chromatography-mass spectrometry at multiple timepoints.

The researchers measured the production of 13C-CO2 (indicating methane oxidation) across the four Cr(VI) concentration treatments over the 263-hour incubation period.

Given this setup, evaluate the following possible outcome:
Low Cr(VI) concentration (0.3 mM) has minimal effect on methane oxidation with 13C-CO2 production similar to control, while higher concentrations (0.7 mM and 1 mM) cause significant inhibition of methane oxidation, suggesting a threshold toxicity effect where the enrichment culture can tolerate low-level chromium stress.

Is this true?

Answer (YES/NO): NO